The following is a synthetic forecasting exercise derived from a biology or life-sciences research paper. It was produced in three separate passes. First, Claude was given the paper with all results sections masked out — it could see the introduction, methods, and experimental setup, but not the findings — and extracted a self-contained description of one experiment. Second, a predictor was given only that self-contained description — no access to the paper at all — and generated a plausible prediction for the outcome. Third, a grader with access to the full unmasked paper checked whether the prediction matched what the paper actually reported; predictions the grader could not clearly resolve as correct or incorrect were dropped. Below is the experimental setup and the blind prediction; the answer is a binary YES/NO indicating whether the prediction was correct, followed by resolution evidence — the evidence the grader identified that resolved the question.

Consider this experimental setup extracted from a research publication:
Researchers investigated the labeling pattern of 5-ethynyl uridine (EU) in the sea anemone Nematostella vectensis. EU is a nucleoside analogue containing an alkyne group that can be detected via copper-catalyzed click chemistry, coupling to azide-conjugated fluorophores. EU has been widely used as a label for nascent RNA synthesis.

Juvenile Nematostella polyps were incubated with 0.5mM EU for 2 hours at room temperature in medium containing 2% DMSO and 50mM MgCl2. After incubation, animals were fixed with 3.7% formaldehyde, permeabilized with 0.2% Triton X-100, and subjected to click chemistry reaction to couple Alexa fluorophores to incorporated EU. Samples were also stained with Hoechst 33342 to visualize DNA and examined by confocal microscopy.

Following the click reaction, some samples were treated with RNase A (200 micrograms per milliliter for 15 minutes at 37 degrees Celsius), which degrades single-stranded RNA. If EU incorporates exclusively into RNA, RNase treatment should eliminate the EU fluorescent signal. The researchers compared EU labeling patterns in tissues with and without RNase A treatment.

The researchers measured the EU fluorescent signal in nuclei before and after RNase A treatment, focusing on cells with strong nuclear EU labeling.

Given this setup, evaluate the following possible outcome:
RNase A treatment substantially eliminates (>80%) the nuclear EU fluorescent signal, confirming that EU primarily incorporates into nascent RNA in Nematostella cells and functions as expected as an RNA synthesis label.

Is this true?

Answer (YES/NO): NO